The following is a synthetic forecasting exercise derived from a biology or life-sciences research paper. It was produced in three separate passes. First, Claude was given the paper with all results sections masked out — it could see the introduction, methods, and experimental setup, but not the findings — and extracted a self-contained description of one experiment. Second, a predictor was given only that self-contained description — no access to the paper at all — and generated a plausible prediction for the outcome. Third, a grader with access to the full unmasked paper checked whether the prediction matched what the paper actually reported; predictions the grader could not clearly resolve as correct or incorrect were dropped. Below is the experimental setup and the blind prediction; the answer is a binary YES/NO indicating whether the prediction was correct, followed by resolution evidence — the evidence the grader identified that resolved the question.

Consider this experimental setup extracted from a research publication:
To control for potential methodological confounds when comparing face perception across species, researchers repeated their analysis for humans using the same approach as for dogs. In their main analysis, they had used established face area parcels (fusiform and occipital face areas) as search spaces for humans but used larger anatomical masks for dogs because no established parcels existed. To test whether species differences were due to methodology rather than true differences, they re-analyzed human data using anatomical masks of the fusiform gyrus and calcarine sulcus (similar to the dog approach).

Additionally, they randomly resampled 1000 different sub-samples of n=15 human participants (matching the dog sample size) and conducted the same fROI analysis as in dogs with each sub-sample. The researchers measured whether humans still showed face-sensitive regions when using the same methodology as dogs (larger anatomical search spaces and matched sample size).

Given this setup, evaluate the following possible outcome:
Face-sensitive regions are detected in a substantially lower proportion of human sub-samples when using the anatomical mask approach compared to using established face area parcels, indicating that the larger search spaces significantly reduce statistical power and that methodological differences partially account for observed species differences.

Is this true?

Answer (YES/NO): NO